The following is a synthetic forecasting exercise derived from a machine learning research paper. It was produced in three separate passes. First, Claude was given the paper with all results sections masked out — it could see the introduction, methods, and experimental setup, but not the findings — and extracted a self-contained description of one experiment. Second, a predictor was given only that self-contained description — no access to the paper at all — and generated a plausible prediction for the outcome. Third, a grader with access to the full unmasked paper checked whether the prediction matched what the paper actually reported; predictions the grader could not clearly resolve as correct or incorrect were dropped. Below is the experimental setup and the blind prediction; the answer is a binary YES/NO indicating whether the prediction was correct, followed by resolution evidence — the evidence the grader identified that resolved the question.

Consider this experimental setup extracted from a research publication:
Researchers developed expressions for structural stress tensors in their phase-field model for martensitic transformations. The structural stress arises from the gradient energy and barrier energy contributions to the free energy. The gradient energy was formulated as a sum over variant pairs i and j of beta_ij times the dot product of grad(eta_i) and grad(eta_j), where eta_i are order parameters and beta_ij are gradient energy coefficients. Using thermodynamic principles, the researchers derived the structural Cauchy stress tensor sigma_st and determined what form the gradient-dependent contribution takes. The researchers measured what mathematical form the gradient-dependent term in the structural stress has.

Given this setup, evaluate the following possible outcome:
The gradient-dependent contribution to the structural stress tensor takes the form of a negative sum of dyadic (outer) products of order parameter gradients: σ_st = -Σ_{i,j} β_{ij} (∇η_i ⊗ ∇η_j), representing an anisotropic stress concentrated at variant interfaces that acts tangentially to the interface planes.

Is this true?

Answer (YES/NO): NO